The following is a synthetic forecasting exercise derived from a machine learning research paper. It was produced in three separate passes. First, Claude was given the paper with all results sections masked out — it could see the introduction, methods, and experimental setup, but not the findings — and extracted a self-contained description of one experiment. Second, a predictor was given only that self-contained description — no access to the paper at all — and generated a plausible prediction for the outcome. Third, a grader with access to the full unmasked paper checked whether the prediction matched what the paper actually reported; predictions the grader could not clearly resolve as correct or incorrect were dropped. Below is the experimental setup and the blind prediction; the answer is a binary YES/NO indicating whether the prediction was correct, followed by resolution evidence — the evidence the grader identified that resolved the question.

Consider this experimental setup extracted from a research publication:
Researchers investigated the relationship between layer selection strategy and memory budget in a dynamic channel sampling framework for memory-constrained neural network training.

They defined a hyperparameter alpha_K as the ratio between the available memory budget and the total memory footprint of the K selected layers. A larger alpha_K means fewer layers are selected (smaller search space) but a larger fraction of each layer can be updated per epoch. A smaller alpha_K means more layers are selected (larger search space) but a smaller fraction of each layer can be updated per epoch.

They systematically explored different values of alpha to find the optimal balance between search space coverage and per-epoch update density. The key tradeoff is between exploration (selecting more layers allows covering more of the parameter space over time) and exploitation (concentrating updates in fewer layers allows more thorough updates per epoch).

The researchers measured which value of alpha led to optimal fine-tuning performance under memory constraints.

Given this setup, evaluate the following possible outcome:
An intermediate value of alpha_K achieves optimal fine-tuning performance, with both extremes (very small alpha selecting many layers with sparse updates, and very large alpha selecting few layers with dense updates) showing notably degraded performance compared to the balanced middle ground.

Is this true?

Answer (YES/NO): YES